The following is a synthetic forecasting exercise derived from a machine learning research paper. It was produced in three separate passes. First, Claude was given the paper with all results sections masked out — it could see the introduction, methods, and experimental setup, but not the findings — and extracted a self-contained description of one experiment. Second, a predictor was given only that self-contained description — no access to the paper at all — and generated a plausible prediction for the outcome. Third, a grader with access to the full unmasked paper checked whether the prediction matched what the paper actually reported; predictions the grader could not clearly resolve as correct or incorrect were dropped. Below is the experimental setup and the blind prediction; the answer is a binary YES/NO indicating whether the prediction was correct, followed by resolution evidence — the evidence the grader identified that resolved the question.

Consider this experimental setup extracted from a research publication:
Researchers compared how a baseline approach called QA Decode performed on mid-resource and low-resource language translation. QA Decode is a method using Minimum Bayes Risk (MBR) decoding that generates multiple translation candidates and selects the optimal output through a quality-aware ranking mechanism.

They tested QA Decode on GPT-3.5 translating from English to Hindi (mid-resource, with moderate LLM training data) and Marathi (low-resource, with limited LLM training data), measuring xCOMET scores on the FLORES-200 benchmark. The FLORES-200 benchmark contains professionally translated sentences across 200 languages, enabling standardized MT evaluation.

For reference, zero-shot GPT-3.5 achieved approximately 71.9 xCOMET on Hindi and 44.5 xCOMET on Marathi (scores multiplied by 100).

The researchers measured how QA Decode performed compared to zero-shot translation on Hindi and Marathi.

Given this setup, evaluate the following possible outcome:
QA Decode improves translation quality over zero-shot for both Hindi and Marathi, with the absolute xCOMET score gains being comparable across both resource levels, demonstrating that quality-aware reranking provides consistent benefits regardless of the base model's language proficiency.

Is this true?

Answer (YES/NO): NO